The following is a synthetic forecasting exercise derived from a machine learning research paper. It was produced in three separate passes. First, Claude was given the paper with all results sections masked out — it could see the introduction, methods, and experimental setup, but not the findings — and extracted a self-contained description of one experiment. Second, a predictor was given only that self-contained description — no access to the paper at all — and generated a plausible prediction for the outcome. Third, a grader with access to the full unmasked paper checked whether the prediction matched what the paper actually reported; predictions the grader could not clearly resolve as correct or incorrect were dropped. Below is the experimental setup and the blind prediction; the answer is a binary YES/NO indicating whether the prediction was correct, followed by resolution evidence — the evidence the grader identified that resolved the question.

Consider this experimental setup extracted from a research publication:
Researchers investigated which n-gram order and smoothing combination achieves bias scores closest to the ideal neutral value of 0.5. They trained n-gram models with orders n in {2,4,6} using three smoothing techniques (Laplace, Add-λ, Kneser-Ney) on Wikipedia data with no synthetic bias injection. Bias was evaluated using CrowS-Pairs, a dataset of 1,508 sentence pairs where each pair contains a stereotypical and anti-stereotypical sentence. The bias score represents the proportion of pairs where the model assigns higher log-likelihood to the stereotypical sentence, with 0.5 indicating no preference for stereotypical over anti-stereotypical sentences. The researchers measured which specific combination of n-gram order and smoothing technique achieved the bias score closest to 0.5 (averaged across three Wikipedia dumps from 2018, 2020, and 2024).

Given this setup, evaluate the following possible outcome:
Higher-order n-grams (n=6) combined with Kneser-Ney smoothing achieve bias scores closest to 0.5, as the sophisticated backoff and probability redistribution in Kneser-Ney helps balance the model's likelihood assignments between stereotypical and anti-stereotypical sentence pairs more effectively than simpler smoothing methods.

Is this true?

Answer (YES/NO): NO